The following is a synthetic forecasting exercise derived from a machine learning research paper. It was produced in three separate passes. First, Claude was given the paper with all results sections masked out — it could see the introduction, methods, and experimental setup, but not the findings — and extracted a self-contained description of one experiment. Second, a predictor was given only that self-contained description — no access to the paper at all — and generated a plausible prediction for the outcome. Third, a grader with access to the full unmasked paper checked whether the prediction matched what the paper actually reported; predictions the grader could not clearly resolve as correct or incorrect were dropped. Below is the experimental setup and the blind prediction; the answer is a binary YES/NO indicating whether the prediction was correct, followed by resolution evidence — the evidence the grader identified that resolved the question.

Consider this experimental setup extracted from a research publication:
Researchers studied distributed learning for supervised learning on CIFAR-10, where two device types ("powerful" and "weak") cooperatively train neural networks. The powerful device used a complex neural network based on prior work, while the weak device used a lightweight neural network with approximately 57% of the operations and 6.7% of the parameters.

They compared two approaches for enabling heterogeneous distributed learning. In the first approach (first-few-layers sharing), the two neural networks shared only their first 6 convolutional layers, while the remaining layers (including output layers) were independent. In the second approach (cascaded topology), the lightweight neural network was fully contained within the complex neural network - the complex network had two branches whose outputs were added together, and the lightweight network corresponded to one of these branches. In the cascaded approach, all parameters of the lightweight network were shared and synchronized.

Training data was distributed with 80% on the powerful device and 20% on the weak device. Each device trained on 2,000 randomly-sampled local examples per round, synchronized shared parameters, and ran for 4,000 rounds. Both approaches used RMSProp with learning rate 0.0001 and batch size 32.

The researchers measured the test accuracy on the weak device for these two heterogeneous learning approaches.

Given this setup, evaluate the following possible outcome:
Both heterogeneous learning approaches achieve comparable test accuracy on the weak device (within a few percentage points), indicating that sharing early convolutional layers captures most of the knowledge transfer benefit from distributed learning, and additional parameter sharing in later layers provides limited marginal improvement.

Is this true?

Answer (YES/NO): NO